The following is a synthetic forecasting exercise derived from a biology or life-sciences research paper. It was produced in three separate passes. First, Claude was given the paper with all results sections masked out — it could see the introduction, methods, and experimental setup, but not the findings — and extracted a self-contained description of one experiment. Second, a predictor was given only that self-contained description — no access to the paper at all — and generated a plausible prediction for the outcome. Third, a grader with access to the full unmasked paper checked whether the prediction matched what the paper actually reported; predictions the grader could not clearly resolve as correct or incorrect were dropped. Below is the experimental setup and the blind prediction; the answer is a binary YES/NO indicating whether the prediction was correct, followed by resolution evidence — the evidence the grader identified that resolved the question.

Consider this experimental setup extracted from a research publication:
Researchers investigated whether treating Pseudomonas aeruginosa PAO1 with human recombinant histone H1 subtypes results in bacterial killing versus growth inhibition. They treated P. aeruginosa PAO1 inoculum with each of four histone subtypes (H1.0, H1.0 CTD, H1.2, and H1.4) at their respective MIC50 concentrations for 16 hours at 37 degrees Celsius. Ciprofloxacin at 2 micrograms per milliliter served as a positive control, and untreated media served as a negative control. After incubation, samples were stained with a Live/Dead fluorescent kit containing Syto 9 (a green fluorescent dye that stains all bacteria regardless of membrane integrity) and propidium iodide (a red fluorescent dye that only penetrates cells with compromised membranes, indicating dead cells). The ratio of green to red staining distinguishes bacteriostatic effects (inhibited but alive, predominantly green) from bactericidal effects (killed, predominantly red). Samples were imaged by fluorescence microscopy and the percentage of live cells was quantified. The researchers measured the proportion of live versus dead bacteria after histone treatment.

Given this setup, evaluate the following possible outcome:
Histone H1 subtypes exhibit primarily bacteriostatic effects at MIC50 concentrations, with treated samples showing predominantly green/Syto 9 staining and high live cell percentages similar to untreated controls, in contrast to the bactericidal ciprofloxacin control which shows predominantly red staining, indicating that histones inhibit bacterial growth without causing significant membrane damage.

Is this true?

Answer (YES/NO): NO